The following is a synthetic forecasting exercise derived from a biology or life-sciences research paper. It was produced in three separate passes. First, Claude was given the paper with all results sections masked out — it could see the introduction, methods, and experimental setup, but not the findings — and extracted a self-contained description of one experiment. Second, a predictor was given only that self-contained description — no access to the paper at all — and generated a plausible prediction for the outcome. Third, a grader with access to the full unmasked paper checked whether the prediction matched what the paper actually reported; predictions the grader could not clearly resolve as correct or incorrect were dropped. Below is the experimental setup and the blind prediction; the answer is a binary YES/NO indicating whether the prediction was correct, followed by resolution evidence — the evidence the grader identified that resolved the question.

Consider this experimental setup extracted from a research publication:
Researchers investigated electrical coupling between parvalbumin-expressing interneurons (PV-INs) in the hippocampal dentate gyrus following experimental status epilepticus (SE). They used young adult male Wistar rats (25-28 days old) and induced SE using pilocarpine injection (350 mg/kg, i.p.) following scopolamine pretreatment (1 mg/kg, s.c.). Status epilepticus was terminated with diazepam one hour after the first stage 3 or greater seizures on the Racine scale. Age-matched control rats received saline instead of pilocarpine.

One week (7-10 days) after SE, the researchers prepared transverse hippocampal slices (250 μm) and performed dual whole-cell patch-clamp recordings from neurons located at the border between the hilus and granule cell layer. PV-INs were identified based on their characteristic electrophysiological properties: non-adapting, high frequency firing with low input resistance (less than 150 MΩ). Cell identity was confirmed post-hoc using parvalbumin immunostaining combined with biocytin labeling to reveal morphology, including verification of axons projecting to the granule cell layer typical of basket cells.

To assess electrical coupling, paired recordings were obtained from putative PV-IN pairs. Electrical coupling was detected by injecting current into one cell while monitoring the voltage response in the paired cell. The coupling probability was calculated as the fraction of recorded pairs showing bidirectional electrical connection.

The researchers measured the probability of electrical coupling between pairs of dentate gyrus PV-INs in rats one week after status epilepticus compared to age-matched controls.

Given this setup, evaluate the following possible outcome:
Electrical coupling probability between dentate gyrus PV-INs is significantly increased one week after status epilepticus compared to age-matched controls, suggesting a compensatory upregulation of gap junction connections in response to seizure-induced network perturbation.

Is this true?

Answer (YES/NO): NO